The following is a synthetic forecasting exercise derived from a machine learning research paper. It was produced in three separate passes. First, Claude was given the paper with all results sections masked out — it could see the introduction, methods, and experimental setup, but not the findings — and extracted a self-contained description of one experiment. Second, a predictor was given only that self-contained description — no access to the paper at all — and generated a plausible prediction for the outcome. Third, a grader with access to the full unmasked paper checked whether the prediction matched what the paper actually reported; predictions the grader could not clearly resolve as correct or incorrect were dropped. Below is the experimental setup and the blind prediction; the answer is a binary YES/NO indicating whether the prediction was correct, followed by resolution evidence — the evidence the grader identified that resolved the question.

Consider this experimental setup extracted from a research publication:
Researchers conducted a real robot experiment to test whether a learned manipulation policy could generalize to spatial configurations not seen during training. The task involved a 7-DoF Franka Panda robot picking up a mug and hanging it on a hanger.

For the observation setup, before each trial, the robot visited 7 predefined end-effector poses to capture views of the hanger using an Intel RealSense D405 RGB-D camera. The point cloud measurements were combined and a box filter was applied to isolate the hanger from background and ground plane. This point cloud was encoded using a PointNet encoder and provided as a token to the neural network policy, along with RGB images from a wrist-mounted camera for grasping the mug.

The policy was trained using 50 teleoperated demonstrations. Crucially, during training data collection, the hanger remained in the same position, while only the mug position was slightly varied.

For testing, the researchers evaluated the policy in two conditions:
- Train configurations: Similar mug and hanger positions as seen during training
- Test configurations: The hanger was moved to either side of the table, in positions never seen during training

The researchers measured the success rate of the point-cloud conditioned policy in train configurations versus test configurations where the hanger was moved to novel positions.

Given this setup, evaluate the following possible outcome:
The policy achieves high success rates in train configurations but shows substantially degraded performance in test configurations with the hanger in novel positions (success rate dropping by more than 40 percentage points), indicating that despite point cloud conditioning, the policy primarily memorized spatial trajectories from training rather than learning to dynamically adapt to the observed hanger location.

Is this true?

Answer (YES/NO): NO